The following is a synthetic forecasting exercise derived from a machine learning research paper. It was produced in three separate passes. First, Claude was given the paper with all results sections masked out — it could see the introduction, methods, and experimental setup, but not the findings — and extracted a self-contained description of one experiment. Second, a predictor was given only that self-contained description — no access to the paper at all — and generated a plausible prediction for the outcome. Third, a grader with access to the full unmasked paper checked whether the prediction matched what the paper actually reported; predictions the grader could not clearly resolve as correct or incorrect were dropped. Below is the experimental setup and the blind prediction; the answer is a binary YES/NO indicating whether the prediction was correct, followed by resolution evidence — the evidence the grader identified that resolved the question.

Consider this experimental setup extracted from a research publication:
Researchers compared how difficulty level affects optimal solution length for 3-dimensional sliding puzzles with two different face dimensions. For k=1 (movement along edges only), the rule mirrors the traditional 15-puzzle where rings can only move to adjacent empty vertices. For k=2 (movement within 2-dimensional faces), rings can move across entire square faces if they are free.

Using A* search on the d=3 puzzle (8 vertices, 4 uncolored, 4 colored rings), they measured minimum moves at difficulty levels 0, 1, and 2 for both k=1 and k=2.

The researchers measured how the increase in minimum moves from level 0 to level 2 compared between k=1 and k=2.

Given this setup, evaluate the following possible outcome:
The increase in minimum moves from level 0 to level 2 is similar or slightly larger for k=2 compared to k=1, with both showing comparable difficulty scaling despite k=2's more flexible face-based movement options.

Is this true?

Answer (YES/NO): NO